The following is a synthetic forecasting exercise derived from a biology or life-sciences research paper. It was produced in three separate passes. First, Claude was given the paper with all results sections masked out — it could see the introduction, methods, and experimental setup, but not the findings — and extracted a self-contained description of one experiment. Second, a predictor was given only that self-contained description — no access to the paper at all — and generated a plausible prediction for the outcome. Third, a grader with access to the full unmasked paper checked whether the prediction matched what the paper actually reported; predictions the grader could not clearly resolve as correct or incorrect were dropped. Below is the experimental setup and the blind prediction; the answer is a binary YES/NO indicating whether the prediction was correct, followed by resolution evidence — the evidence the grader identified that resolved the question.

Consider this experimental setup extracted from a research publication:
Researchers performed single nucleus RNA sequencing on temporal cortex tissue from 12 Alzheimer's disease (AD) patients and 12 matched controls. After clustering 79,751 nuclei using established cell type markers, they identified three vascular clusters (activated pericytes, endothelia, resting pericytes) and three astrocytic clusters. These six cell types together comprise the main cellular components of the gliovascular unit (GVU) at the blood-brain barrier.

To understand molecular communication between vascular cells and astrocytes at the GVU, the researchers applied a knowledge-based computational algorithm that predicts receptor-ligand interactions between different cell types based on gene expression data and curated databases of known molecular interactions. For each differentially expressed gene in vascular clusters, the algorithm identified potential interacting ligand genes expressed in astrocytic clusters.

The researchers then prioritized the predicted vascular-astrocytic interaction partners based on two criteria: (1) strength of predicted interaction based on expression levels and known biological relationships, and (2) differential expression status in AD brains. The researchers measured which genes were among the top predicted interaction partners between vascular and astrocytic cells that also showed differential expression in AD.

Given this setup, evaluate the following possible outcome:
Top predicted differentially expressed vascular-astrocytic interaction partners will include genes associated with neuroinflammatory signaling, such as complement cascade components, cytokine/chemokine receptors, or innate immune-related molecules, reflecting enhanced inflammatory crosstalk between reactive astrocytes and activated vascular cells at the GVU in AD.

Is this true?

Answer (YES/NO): NO